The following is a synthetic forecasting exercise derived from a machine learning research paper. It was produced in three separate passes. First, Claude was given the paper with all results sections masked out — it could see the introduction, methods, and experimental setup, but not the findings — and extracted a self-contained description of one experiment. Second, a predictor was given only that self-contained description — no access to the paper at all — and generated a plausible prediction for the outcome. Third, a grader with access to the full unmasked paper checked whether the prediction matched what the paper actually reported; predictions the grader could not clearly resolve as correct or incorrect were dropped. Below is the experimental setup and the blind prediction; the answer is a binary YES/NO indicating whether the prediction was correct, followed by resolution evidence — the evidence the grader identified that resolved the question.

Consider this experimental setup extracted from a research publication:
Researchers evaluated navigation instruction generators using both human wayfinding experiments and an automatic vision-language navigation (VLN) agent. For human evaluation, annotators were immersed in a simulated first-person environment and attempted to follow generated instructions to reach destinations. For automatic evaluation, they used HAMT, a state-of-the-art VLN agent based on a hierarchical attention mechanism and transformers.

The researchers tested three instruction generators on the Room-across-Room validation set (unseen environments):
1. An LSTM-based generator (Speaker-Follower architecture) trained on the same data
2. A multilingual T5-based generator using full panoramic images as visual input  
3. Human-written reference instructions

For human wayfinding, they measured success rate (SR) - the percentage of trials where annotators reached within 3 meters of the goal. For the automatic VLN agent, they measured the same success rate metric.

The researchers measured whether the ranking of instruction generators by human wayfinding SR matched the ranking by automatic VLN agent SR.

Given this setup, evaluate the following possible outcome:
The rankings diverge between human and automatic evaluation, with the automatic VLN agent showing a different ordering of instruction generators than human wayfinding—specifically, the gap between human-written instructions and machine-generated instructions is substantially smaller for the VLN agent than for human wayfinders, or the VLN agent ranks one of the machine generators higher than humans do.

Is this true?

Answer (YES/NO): NO